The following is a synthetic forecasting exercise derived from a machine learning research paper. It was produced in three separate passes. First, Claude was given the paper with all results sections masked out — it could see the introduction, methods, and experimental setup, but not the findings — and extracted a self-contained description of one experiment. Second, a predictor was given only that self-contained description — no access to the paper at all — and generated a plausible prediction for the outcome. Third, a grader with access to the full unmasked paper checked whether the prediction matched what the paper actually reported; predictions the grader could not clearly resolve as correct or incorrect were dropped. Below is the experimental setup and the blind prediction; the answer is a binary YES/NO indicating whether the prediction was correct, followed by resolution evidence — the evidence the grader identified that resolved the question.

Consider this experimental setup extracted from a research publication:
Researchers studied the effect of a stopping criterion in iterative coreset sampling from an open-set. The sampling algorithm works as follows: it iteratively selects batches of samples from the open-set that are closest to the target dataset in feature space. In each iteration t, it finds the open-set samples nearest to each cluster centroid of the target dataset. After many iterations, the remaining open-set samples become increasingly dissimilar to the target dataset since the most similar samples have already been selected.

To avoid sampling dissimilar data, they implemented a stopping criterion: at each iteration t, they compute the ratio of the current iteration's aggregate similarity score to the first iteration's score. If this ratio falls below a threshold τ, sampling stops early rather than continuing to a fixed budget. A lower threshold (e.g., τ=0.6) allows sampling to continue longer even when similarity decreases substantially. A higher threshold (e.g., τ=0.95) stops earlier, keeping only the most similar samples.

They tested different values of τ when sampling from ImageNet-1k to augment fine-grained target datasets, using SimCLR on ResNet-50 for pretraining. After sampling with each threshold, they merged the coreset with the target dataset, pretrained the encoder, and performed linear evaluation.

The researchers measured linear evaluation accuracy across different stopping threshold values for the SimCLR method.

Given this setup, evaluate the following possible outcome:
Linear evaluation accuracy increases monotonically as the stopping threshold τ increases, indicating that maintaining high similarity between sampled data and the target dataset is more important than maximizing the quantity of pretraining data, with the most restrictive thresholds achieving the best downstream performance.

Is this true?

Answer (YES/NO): NO